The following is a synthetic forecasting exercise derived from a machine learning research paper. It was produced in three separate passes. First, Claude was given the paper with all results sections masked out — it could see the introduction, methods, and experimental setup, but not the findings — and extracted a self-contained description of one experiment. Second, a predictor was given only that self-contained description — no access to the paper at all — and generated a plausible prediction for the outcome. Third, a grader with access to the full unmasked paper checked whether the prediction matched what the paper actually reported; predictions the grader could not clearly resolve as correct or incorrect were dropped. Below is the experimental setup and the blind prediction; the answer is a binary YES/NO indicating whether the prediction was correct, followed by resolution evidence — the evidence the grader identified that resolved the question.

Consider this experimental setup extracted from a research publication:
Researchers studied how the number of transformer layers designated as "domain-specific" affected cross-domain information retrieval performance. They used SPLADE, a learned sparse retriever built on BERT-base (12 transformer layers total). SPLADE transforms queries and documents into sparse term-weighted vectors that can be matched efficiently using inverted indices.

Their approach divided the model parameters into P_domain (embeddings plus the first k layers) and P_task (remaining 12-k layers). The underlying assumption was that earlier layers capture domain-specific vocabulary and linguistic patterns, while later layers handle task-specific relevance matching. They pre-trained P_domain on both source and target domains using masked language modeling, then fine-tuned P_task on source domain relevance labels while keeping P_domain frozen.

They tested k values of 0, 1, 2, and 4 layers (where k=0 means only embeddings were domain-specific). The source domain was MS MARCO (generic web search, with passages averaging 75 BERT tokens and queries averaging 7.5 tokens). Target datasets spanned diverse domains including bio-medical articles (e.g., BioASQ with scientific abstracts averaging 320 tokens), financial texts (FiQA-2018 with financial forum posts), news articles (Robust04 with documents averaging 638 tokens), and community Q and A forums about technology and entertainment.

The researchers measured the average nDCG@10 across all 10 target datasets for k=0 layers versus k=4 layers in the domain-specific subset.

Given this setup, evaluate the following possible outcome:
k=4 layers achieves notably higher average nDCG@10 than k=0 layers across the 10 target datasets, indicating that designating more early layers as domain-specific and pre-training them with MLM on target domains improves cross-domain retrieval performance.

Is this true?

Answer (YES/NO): YES